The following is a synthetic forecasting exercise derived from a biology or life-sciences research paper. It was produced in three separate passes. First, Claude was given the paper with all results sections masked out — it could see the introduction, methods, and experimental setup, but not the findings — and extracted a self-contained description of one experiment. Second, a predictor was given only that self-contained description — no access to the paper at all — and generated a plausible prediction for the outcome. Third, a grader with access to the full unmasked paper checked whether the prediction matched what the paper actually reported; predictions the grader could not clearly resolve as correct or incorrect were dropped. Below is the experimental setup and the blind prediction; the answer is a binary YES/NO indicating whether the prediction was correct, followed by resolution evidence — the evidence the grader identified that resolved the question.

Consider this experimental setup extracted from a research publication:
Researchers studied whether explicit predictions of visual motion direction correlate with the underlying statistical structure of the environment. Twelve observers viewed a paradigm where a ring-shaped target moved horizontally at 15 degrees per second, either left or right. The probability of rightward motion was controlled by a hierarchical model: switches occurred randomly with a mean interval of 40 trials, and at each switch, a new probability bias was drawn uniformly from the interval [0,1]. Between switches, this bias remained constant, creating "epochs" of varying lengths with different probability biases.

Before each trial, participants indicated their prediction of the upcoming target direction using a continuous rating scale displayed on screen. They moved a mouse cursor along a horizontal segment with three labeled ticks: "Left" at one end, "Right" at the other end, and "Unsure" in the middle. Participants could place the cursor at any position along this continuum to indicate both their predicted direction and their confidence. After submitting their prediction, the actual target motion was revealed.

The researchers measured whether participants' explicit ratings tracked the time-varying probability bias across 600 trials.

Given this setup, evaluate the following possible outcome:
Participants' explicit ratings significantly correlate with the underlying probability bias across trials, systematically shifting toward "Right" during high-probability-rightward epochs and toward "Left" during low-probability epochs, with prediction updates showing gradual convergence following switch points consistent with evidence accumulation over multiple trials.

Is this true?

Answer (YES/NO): YES